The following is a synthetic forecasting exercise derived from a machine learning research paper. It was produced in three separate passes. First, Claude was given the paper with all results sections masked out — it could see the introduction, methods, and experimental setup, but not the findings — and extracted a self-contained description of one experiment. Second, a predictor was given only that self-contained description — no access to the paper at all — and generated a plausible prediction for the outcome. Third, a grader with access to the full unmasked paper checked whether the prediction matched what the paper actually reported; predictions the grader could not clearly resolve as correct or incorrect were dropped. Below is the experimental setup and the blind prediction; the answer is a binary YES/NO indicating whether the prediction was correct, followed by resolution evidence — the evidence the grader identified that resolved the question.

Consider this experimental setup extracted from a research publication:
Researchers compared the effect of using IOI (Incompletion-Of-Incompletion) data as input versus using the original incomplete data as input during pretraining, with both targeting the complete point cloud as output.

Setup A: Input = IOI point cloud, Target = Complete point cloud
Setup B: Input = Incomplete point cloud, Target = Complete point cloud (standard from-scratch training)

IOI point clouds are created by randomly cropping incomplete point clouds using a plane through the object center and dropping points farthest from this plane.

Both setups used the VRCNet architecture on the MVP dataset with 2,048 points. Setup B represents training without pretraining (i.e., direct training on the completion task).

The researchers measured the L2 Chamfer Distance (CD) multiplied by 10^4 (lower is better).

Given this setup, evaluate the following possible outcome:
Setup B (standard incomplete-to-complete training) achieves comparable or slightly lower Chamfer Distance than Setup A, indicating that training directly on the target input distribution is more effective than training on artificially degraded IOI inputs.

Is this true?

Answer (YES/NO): YES